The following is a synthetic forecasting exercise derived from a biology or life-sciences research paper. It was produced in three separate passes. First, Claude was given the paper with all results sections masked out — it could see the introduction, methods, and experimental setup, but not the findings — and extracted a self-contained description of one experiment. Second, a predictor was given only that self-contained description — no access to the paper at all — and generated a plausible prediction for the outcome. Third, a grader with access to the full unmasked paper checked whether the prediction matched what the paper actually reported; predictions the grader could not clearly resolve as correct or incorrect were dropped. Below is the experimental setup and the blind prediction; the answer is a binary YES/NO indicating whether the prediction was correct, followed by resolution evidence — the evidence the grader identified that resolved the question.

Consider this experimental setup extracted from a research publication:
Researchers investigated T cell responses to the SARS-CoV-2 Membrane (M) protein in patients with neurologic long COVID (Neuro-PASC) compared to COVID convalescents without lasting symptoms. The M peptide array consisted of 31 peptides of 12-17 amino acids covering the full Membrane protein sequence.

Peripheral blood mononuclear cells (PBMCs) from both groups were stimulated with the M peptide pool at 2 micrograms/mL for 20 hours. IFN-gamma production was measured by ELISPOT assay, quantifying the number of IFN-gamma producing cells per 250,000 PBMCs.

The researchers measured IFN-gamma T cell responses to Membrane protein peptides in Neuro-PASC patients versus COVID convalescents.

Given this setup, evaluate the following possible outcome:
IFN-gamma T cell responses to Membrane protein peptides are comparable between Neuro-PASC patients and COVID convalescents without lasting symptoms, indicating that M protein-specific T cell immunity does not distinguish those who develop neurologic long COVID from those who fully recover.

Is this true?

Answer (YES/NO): NO